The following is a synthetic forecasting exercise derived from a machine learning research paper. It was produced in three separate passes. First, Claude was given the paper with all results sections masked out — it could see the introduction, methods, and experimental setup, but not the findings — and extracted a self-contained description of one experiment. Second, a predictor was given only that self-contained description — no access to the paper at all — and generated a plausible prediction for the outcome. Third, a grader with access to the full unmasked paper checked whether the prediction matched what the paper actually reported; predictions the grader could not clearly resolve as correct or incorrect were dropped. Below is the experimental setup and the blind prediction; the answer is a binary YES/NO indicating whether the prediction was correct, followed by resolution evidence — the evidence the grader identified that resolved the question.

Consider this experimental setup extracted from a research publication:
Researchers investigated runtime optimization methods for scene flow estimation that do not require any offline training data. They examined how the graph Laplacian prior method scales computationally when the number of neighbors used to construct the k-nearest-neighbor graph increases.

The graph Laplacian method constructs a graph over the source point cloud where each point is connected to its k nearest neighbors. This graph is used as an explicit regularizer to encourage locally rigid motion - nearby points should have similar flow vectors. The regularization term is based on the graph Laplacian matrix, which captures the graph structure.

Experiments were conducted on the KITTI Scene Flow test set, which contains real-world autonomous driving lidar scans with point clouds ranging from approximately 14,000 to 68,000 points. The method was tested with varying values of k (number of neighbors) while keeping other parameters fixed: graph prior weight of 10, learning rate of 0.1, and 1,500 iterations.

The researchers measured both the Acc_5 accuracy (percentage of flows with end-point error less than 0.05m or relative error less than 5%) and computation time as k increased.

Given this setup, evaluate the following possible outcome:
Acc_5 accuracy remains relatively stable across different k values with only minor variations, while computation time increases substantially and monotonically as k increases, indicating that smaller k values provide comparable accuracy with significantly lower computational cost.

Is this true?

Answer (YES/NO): NO